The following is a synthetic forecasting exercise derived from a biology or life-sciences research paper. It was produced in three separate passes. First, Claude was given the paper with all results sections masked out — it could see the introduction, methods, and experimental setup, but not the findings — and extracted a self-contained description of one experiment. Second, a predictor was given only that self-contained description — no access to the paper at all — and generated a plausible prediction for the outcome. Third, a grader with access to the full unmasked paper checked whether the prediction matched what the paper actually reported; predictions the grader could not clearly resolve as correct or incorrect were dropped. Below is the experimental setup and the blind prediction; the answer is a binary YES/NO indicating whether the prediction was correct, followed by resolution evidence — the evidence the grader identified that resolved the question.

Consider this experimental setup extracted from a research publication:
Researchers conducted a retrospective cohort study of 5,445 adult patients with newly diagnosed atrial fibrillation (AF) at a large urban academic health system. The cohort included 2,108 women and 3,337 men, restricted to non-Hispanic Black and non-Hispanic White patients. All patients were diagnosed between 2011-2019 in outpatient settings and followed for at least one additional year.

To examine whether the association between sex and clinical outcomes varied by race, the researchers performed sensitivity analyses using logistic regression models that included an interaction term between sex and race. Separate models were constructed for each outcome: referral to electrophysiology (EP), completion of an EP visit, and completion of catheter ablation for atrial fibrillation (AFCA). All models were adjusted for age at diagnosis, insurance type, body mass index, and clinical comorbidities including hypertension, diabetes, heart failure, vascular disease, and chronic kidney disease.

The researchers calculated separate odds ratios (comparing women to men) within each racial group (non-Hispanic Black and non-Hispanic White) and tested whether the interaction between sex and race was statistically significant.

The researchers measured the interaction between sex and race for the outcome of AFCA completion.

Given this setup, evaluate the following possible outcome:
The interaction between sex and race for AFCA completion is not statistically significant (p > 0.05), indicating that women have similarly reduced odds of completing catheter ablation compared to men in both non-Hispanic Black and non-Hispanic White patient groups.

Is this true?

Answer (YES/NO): NO